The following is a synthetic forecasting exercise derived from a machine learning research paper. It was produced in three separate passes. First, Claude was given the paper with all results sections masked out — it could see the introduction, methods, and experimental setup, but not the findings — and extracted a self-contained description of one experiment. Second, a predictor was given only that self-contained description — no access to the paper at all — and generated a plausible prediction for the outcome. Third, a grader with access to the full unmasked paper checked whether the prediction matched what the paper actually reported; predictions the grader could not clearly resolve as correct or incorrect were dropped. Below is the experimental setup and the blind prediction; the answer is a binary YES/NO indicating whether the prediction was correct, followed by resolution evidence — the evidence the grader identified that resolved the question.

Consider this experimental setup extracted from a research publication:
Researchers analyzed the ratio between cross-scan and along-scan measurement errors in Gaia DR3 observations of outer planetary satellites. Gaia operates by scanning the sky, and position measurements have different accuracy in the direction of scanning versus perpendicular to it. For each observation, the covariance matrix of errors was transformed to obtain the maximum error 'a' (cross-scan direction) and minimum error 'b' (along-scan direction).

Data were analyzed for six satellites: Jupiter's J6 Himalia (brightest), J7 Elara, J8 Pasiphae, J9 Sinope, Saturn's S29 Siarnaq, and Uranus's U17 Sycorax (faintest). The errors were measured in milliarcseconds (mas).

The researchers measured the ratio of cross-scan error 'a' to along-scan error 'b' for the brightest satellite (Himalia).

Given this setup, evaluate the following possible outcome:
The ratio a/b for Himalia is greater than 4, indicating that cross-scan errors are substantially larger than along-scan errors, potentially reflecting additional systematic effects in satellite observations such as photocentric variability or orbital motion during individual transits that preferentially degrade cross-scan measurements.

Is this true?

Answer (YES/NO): NO